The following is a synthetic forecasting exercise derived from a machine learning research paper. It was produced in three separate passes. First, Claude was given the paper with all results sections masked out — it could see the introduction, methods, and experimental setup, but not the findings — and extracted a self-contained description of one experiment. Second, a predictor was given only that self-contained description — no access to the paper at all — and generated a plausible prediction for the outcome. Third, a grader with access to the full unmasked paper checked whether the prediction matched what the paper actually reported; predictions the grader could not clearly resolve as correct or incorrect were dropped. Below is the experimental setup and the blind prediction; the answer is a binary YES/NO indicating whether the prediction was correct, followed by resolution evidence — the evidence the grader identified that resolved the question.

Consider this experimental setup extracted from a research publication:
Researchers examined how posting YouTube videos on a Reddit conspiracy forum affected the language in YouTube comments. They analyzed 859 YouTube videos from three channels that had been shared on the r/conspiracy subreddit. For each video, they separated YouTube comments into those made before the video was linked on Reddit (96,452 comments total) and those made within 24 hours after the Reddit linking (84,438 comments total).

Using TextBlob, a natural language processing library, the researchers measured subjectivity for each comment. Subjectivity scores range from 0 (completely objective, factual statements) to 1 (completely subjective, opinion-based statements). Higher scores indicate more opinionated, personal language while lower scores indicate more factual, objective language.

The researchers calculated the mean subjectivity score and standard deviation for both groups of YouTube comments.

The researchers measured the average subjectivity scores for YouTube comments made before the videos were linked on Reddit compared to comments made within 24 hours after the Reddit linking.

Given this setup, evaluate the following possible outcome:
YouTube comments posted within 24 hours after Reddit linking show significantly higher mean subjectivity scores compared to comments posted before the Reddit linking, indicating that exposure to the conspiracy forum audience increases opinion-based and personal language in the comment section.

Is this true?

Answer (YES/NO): NO